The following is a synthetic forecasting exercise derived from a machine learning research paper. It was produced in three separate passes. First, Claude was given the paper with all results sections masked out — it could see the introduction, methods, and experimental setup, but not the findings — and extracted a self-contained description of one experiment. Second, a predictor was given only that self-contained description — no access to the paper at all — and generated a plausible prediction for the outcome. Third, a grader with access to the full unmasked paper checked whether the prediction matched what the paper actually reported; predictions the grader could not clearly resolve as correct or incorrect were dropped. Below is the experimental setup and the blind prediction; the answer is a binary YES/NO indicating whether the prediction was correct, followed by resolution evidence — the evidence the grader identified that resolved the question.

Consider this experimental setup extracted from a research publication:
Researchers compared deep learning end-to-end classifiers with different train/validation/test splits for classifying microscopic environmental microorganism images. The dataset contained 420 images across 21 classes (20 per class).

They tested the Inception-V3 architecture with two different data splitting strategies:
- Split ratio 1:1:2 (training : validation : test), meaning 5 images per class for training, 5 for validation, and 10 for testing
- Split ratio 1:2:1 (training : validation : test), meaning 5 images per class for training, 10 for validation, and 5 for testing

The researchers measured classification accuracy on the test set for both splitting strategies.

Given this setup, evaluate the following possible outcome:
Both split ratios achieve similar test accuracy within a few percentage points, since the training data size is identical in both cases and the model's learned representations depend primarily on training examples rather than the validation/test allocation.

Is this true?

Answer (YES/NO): YES